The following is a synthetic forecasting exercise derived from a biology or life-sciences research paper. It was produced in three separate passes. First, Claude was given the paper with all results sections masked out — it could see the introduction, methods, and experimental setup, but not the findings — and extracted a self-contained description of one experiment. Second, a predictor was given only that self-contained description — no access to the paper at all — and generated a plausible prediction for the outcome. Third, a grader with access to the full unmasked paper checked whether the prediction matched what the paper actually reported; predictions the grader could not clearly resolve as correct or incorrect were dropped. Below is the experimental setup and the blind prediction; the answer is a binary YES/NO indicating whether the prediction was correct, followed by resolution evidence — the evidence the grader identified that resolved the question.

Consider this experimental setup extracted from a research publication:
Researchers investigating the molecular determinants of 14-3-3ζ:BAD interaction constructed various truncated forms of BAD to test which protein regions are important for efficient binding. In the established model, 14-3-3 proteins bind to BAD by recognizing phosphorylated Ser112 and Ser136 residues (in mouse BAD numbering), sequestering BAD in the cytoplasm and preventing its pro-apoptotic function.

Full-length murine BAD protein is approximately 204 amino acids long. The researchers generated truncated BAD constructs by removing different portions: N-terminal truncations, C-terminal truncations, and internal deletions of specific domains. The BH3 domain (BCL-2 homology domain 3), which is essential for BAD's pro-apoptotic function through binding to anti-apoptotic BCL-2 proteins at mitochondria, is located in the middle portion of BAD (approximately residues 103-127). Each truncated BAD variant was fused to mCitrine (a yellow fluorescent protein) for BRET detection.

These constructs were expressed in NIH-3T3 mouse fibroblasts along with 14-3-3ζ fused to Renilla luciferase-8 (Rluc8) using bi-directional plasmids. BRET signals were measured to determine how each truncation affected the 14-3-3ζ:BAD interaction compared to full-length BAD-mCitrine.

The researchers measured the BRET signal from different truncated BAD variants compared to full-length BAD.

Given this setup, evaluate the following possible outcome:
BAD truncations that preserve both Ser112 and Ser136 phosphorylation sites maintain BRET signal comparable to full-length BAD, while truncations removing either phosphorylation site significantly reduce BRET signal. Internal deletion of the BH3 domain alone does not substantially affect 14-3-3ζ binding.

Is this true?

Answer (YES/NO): NO